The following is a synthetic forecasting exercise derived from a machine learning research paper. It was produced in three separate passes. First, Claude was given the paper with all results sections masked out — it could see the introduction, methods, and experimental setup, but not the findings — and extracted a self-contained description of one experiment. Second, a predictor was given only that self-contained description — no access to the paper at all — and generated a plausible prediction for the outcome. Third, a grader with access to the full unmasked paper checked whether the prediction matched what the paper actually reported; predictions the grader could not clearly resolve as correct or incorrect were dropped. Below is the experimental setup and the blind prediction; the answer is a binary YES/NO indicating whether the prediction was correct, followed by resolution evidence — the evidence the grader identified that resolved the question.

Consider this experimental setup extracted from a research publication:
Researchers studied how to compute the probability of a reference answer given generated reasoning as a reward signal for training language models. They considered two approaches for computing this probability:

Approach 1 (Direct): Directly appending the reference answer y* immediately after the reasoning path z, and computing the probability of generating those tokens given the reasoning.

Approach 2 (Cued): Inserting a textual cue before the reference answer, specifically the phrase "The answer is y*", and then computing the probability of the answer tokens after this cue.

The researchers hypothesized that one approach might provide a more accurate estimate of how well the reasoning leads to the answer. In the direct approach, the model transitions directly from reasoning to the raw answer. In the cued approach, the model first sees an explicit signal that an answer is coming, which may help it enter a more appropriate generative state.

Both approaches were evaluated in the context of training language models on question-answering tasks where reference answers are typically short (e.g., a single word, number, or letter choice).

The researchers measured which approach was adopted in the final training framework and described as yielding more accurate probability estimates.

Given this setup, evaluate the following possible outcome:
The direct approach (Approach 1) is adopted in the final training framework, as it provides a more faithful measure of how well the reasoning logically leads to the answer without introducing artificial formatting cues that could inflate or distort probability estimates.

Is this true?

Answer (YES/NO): NO